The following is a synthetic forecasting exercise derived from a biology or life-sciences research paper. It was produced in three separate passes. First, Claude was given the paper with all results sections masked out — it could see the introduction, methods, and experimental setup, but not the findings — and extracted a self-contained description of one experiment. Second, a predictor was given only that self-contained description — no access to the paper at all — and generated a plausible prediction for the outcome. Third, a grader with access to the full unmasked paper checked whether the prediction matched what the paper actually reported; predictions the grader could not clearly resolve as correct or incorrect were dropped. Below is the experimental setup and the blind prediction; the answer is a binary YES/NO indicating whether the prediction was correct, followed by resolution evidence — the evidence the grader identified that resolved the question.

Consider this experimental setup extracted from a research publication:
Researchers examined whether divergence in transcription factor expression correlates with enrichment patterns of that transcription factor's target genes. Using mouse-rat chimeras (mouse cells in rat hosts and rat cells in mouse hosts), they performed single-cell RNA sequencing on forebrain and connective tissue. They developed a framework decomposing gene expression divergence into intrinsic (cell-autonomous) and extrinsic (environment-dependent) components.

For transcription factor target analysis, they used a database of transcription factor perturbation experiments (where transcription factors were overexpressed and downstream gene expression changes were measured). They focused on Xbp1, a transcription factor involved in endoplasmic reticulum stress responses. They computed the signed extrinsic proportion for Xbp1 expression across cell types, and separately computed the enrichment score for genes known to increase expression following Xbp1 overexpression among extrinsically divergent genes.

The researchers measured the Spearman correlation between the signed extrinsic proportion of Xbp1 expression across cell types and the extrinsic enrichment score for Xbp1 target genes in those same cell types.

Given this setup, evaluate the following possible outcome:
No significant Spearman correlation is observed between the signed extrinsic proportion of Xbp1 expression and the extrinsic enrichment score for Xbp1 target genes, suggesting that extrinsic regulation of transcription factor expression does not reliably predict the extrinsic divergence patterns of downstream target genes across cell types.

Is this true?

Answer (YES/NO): NO